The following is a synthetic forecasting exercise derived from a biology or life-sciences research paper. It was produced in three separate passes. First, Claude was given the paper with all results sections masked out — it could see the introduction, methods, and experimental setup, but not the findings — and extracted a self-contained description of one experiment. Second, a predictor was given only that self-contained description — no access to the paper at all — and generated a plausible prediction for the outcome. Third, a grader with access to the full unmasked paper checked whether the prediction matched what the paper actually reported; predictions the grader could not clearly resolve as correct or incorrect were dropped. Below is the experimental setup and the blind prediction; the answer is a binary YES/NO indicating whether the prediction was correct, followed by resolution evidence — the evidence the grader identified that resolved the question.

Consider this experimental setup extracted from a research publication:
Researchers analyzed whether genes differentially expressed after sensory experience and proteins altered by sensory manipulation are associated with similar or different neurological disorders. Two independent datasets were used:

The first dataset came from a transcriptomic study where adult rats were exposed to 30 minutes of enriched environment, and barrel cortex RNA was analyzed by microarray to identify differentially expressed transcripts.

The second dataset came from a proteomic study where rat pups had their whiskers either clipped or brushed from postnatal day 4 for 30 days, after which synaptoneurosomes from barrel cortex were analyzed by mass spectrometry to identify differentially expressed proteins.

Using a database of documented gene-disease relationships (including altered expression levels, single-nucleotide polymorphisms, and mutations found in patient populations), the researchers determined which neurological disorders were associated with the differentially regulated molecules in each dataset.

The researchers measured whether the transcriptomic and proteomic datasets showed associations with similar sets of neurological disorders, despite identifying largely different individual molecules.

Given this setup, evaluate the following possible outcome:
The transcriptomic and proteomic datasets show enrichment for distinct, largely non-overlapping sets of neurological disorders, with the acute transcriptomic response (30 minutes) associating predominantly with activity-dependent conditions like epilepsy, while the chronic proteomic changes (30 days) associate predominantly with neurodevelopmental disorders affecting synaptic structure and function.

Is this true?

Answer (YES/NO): NO